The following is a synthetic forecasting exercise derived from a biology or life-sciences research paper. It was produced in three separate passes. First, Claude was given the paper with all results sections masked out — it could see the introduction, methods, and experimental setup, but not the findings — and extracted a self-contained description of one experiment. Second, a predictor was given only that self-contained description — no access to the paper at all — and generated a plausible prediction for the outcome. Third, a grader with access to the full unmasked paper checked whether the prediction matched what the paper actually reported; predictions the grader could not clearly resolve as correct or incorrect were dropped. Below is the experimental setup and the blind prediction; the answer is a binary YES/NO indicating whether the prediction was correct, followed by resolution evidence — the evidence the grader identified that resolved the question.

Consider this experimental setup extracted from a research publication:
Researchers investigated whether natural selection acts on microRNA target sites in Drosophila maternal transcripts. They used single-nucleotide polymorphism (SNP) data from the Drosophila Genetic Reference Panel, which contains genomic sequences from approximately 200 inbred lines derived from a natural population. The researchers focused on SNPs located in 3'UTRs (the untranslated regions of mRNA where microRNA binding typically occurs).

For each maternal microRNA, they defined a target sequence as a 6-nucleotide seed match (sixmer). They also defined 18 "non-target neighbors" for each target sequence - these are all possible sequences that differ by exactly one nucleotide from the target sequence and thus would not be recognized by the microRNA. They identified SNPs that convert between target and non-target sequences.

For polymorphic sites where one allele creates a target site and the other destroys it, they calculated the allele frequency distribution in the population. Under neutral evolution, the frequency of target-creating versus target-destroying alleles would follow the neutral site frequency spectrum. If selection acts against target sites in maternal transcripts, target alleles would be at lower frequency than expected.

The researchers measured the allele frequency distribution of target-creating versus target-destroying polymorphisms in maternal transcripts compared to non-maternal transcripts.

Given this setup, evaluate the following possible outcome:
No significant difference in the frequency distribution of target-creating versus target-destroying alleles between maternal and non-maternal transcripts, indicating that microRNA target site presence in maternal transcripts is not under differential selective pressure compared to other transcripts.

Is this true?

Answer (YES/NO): NO